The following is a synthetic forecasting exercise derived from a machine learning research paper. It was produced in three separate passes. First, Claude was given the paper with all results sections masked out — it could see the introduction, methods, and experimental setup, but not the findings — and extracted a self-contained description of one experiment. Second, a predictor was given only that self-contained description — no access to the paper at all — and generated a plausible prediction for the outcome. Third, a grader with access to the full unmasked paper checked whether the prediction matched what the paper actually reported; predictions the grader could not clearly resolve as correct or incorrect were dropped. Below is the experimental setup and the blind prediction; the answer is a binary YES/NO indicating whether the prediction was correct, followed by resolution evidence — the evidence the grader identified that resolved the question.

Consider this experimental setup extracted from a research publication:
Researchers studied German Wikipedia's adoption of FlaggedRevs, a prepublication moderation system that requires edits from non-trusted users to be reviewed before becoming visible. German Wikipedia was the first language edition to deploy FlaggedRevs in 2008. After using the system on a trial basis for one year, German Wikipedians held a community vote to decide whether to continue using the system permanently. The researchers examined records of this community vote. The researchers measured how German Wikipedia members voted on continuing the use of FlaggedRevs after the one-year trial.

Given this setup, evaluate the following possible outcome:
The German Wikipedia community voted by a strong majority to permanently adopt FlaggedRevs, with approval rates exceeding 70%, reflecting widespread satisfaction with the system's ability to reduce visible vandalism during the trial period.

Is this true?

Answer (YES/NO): NO